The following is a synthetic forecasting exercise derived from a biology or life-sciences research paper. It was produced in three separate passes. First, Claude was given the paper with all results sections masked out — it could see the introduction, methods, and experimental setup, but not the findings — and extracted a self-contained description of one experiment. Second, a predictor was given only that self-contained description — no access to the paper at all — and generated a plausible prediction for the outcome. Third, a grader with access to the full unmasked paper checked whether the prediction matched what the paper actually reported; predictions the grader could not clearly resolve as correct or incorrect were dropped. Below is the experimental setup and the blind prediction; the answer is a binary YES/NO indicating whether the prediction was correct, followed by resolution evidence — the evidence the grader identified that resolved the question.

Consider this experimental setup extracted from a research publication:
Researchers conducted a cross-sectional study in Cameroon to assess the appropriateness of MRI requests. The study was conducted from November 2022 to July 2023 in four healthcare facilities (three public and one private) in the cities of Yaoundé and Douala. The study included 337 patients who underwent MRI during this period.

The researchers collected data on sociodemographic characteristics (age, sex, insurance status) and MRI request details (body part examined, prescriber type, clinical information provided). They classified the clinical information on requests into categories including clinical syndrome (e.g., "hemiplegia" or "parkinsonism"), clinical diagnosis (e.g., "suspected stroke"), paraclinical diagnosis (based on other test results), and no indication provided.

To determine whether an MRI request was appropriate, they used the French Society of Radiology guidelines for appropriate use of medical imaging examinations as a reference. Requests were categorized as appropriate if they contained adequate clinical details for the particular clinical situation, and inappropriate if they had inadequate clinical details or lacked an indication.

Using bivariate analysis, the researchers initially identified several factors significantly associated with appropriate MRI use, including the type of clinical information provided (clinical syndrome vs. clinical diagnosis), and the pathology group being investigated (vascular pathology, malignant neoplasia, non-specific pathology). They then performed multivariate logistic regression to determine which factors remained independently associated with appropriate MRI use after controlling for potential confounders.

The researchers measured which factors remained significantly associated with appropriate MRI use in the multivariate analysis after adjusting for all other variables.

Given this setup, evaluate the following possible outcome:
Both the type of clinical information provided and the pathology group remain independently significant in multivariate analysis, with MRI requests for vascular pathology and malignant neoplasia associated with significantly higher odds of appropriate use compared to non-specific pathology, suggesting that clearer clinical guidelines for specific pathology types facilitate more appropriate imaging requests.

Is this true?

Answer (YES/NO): NO